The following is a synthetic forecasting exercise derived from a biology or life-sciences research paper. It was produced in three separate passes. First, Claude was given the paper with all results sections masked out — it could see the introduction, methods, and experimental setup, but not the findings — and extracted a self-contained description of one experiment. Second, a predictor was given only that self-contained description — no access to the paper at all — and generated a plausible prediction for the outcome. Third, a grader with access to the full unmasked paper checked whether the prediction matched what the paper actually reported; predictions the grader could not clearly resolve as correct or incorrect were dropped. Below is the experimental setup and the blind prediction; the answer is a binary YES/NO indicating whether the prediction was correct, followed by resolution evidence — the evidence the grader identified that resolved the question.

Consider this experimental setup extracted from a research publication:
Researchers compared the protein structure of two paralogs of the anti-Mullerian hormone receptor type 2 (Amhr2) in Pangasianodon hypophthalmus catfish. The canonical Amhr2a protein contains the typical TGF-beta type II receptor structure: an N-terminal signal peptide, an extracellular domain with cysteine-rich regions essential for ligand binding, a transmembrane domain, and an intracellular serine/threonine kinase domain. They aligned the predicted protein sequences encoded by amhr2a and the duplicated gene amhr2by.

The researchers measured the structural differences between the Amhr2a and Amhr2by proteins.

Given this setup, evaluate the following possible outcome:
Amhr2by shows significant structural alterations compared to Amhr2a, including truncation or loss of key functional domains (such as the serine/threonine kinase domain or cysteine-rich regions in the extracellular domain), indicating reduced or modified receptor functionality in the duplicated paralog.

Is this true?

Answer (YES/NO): YES